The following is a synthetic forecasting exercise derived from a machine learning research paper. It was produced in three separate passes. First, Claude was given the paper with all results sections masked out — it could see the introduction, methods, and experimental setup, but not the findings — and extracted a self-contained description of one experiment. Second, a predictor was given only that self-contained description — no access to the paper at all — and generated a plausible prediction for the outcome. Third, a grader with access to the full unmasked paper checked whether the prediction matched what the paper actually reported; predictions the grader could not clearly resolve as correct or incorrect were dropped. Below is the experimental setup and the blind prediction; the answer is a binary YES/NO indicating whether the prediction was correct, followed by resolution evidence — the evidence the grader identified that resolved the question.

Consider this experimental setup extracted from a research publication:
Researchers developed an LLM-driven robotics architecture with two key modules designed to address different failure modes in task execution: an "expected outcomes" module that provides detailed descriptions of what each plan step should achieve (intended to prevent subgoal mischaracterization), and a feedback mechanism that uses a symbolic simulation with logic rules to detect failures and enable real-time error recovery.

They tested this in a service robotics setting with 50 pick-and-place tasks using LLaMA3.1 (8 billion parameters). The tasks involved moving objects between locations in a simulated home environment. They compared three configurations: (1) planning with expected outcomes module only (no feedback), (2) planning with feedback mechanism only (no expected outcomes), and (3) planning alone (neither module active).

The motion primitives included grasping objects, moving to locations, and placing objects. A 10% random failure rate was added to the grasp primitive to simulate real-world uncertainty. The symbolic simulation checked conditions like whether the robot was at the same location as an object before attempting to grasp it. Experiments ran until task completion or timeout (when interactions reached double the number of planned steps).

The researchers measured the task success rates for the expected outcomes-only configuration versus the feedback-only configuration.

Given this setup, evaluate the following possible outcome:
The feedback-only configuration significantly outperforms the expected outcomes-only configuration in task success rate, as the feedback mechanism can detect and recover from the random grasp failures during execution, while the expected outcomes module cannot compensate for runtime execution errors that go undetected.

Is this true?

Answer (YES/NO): NO